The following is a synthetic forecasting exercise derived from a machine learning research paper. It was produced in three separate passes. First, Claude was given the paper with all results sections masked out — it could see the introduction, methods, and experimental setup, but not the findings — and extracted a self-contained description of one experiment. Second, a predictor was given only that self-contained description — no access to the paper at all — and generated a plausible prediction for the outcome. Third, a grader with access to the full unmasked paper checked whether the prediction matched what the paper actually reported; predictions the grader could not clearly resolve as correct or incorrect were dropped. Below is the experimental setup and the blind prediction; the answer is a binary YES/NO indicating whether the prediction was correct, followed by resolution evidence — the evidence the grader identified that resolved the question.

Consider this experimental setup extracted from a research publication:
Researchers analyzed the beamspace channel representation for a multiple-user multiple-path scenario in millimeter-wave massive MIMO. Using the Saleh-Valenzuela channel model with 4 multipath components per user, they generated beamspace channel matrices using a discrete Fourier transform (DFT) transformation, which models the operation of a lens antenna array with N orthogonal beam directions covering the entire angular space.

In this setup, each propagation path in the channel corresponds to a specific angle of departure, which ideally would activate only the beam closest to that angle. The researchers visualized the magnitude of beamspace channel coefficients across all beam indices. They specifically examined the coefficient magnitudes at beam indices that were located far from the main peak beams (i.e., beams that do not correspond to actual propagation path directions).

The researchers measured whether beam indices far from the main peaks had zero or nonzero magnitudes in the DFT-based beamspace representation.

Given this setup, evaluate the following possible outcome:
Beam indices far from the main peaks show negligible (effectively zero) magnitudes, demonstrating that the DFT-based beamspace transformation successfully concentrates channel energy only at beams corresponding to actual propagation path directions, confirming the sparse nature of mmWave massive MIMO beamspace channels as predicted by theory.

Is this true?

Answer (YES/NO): NO